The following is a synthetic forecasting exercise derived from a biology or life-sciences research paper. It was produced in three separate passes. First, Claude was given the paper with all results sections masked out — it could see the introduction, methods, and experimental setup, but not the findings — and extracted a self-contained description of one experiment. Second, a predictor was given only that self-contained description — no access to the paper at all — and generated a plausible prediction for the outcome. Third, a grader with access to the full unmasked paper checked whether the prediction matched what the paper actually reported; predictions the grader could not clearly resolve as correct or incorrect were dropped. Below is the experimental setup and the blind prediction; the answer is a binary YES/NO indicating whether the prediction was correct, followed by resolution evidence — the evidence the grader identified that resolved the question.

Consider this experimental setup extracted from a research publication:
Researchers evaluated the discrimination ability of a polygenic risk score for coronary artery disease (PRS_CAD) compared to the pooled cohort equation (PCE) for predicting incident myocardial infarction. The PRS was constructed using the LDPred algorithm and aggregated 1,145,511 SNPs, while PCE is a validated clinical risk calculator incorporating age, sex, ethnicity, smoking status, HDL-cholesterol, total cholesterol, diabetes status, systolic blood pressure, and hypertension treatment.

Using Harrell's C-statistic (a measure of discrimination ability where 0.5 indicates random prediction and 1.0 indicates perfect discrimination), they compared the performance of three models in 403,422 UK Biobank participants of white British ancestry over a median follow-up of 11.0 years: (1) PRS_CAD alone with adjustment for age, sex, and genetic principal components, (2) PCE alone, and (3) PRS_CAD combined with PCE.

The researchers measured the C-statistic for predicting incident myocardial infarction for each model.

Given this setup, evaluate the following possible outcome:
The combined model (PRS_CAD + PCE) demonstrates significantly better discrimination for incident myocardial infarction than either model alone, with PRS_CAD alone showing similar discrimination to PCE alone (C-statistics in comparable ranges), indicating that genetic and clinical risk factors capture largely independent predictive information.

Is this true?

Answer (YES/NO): NO